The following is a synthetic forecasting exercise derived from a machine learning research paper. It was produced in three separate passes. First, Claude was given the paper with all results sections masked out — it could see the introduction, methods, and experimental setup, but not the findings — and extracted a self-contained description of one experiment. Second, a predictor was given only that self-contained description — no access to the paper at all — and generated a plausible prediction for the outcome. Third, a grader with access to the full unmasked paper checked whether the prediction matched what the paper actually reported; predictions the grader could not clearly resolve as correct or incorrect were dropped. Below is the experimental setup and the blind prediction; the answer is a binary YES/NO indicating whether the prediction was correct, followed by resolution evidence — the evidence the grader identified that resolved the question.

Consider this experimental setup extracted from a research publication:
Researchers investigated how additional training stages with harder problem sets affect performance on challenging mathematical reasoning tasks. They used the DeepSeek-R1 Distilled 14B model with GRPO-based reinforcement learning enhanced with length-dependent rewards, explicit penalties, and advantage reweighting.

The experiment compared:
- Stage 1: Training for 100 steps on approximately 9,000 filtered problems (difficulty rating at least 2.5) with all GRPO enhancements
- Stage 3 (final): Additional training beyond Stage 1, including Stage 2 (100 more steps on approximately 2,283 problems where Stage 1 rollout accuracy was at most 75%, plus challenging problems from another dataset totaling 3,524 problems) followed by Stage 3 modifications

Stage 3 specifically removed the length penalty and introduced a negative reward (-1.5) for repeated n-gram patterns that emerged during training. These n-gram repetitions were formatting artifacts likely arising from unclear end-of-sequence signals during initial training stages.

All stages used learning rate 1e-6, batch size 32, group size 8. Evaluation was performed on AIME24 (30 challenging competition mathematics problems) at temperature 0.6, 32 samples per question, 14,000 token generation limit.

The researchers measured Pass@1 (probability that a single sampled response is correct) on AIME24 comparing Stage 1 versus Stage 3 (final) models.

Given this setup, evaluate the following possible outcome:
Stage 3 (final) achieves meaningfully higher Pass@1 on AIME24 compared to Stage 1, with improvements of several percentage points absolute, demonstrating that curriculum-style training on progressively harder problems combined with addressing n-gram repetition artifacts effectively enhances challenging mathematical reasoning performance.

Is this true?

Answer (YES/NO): NO